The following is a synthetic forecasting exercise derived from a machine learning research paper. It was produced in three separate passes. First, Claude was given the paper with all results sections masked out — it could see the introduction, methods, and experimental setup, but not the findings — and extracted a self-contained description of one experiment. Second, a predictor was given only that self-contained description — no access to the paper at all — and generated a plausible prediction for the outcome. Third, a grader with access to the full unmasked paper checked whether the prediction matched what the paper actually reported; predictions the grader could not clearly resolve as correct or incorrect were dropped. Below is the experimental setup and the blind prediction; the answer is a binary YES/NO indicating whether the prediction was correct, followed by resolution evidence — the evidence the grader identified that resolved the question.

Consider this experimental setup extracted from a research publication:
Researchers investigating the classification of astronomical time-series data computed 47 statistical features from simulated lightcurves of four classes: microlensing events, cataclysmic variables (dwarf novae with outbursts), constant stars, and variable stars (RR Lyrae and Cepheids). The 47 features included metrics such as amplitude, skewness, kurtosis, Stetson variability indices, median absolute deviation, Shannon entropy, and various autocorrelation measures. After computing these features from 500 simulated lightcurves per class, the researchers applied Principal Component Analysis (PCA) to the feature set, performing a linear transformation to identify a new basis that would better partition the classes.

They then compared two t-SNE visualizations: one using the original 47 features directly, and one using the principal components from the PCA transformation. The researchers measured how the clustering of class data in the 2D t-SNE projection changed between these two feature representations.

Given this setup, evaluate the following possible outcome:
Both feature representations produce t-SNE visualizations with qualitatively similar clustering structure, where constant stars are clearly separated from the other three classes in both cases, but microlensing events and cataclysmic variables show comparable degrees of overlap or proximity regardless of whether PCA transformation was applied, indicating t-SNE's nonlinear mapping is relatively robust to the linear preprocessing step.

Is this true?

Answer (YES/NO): NO